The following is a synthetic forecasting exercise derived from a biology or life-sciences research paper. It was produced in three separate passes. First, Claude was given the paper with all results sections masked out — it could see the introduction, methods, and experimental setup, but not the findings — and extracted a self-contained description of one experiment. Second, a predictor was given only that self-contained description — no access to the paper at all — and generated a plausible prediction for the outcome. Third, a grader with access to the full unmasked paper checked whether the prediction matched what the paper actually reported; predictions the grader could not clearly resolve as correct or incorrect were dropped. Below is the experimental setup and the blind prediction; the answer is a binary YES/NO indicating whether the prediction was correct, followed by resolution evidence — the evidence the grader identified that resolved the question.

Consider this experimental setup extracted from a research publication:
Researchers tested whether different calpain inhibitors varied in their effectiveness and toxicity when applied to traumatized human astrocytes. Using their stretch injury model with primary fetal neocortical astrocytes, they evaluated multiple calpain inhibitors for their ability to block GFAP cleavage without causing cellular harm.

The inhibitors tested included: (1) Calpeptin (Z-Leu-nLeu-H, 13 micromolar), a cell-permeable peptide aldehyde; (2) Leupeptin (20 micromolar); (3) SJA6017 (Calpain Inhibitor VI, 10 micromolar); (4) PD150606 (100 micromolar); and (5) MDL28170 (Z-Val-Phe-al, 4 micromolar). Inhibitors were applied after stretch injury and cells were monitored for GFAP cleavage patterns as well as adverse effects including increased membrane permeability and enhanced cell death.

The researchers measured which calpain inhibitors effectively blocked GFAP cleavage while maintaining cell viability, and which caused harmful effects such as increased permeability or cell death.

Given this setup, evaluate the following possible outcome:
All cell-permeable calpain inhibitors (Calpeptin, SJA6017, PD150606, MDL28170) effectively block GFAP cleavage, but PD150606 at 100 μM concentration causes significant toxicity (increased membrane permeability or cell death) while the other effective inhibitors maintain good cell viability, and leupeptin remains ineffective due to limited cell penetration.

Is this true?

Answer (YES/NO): NO